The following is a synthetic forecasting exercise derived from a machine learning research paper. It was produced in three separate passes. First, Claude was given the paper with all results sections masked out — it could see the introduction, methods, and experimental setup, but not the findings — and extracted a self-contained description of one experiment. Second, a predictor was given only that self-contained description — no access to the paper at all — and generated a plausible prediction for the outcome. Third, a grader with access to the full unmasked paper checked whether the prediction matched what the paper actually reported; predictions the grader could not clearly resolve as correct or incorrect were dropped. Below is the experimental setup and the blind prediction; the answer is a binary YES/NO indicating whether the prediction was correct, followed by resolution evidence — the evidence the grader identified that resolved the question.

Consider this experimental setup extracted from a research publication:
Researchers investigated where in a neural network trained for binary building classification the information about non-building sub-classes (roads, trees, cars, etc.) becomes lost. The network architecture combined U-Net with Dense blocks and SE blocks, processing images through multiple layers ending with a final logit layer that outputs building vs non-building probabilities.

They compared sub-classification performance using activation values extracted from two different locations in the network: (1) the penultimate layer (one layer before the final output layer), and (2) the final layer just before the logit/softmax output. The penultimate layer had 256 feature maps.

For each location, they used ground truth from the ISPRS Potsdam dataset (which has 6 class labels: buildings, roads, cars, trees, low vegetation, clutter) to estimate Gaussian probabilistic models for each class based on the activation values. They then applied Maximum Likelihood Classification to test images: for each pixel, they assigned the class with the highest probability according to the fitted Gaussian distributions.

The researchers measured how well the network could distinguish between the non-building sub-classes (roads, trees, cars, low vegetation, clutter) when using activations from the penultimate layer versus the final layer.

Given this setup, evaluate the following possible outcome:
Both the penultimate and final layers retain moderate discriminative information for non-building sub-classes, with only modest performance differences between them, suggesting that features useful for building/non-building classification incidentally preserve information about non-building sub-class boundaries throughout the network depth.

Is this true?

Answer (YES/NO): NO